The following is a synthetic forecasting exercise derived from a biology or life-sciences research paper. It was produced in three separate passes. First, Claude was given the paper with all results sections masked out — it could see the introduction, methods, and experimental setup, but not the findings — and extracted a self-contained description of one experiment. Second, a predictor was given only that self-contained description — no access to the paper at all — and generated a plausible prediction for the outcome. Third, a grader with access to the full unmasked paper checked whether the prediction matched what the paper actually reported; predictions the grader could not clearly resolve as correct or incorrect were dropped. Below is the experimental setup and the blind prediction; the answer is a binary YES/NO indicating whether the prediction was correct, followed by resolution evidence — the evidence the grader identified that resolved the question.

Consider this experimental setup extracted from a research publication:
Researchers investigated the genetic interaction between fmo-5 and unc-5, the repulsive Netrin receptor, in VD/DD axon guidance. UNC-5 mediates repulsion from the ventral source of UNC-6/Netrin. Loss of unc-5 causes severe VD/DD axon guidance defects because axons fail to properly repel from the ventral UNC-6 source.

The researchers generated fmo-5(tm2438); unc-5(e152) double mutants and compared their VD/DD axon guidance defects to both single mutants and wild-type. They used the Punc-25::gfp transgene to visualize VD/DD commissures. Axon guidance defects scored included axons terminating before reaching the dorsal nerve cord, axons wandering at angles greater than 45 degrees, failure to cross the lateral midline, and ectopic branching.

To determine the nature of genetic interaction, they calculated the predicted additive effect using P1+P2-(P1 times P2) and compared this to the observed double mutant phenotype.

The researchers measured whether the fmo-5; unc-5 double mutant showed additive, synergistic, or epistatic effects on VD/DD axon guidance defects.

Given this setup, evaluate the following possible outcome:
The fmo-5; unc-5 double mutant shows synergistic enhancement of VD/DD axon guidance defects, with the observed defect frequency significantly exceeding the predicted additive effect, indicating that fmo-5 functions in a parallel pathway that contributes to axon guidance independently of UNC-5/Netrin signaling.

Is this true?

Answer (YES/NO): NO